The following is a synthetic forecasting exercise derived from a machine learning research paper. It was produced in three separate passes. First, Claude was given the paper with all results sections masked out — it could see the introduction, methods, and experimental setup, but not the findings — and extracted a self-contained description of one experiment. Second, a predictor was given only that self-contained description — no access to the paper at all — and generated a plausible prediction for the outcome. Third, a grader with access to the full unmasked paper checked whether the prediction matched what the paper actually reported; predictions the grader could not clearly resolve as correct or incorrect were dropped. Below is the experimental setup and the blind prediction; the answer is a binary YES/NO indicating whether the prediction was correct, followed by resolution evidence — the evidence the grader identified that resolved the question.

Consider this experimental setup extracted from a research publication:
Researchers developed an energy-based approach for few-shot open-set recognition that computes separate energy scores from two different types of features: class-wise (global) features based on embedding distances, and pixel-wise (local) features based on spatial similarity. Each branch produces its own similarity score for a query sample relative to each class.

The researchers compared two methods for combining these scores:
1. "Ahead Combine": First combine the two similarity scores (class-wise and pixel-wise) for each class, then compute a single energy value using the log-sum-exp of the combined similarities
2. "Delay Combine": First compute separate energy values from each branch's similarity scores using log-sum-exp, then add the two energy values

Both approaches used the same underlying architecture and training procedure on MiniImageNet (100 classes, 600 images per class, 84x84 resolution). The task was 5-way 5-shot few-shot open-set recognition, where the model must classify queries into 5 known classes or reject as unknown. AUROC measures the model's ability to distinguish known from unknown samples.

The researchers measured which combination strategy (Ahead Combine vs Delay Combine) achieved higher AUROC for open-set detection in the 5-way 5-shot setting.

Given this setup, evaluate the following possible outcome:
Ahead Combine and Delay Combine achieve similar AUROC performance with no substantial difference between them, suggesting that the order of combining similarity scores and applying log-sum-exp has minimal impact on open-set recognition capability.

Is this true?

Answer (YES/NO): NO